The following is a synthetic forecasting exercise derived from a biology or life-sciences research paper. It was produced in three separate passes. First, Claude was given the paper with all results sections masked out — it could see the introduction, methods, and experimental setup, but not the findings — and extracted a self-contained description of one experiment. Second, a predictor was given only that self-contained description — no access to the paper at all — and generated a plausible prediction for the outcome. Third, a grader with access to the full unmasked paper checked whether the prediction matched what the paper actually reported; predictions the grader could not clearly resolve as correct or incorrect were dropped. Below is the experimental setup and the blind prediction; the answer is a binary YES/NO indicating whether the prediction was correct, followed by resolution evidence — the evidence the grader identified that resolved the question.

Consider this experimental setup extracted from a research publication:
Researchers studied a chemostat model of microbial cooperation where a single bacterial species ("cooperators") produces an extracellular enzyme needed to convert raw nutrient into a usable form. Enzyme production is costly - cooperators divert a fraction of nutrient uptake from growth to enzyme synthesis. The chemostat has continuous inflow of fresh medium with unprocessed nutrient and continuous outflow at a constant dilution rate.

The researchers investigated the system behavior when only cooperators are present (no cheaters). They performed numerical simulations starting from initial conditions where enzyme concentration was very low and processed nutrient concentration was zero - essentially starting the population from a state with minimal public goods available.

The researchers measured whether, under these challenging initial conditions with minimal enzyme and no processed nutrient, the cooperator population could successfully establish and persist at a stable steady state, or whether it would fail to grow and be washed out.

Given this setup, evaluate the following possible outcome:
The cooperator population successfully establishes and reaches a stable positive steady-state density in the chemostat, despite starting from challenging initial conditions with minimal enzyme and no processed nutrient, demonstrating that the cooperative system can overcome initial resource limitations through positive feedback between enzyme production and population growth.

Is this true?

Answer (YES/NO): YES